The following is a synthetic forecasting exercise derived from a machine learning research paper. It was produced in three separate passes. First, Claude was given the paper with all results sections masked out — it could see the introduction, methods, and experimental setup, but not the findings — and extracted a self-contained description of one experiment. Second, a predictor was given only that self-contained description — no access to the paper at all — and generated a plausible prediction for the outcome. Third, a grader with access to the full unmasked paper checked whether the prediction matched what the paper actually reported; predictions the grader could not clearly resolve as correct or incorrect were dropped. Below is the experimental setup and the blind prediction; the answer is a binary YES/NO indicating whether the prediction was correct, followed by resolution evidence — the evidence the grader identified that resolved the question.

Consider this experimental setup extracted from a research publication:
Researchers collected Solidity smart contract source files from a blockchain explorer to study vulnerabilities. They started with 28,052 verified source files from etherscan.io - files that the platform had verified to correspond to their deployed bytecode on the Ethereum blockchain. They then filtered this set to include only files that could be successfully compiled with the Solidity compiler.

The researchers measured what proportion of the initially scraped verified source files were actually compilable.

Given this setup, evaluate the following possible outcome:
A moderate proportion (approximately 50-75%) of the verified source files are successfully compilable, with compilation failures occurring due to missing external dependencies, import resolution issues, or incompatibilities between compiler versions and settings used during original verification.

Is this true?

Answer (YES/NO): NO